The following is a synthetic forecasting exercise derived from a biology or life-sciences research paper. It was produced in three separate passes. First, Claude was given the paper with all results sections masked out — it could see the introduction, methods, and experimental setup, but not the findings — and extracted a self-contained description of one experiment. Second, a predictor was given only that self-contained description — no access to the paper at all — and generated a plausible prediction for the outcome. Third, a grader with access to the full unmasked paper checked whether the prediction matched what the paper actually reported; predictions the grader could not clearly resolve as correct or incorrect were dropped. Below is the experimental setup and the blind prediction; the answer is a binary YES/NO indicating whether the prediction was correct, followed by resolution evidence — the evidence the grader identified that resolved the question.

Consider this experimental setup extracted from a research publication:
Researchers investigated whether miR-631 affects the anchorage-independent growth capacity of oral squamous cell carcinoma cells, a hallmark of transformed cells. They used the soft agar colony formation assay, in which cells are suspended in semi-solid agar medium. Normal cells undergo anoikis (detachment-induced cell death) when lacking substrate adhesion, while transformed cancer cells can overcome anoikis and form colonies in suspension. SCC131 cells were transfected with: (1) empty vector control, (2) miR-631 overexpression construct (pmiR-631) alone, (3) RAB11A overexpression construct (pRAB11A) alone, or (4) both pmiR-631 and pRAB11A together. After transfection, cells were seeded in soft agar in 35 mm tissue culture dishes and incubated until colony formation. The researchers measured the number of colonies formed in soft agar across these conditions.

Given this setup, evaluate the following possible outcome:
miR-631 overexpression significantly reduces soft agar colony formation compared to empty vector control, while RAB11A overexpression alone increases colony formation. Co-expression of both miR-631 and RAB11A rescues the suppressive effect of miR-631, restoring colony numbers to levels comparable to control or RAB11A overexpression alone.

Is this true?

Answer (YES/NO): NO